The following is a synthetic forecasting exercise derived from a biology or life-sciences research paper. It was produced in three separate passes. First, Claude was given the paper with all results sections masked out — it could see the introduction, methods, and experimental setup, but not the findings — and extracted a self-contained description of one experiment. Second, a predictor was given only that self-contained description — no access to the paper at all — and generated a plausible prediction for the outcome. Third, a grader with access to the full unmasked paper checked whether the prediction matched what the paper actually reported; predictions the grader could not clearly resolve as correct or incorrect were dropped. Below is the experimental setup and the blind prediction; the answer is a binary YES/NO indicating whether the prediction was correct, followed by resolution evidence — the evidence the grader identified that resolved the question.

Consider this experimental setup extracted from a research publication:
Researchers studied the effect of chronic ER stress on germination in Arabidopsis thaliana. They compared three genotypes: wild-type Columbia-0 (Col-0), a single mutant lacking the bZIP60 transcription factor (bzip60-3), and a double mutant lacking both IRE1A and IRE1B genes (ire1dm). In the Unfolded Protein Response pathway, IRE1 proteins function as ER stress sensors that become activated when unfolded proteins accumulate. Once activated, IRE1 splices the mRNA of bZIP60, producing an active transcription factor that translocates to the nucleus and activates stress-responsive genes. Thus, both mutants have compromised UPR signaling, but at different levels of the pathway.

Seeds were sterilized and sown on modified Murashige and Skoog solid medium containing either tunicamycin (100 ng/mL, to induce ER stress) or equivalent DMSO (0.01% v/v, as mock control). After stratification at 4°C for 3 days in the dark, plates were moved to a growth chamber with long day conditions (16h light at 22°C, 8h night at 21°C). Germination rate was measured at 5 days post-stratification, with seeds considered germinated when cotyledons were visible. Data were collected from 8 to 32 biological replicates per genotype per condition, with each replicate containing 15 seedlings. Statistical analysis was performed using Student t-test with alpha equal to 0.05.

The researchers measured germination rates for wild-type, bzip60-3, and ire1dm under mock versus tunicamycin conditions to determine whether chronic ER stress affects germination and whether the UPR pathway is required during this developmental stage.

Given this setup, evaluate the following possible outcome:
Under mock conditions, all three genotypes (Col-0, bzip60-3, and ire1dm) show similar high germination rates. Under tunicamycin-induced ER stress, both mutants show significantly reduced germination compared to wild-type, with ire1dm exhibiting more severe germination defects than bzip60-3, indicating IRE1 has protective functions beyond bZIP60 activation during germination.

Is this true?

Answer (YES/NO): NO